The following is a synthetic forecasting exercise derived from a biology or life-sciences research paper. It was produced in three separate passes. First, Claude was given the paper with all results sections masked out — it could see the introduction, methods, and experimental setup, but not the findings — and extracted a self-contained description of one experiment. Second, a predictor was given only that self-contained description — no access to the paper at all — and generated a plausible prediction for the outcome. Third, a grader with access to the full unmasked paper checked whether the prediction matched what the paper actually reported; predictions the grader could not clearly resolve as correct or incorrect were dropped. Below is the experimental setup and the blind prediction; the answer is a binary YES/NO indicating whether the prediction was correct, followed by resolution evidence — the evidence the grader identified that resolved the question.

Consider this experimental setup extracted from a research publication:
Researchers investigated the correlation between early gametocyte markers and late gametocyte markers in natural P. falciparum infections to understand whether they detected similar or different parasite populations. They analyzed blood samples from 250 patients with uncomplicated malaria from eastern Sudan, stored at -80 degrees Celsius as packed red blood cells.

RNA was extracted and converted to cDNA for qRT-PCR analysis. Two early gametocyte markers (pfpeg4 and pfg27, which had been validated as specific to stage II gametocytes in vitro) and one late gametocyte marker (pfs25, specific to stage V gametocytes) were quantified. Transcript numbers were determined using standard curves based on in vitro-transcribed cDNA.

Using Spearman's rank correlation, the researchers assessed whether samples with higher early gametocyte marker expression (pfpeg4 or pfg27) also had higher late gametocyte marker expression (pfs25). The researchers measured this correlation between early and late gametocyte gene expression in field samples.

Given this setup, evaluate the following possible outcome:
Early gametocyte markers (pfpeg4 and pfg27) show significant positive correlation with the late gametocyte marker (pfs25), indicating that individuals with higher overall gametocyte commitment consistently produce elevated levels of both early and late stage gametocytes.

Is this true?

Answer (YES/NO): NO